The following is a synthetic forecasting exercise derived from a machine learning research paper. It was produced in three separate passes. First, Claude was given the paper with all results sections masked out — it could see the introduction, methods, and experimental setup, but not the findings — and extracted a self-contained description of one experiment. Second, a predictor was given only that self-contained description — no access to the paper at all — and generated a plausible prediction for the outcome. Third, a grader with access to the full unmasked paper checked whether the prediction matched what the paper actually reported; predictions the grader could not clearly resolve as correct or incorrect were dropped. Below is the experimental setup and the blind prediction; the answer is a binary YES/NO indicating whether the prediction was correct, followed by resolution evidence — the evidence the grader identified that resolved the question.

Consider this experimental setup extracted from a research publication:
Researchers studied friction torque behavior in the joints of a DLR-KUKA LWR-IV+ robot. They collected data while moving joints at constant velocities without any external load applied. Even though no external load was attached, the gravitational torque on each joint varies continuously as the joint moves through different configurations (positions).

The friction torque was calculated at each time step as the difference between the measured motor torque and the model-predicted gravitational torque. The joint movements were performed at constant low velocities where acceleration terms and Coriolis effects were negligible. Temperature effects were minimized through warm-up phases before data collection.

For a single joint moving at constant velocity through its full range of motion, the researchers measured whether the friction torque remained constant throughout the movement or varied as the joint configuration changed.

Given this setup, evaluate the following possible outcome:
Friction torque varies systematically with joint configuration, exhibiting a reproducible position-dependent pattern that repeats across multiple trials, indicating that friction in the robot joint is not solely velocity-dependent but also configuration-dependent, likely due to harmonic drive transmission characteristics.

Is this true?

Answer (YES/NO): NO